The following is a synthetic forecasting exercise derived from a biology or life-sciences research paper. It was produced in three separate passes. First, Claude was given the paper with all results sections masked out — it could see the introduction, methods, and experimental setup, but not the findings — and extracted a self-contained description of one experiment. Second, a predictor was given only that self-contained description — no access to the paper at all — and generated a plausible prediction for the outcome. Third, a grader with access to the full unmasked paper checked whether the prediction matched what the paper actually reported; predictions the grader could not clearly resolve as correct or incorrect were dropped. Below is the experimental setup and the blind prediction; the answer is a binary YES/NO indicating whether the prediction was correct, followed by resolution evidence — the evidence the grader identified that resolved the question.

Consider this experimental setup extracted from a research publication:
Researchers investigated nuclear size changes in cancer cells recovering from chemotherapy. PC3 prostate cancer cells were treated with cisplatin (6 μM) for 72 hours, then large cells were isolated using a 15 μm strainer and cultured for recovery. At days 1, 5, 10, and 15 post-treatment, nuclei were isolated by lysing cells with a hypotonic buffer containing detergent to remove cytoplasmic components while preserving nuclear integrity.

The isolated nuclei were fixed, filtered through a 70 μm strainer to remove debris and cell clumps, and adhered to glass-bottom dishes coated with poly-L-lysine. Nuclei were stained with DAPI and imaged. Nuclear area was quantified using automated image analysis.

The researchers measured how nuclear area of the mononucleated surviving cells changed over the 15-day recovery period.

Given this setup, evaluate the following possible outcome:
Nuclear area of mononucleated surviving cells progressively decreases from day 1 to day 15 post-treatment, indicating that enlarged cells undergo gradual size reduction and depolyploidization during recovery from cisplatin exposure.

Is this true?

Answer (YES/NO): NO